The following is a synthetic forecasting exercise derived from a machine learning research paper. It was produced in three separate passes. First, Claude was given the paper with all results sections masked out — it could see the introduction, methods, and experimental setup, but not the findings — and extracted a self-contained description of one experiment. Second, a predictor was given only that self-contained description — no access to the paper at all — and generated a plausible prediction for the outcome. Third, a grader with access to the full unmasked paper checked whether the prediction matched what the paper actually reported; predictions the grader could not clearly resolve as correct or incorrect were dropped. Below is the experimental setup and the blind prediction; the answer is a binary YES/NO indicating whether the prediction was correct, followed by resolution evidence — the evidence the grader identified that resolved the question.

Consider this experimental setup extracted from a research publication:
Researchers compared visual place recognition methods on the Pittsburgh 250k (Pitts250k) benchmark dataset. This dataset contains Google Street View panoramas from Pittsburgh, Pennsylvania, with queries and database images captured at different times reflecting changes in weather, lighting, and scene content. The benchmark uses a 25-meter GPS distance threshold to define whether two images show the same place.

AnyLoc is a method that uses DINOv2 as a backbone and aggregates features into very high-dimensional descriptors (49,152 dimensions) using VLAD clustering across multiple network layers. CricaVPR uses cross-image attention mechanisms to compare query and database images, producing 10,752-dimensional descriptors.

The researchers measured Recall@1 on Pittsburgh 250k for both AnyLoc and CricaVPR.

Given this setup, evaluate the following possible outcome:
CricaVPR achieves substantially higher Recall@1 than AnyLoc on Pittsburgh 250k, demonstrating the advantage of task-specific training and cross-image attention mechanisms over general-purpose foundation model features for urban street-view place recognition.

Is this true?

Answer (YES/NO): NO